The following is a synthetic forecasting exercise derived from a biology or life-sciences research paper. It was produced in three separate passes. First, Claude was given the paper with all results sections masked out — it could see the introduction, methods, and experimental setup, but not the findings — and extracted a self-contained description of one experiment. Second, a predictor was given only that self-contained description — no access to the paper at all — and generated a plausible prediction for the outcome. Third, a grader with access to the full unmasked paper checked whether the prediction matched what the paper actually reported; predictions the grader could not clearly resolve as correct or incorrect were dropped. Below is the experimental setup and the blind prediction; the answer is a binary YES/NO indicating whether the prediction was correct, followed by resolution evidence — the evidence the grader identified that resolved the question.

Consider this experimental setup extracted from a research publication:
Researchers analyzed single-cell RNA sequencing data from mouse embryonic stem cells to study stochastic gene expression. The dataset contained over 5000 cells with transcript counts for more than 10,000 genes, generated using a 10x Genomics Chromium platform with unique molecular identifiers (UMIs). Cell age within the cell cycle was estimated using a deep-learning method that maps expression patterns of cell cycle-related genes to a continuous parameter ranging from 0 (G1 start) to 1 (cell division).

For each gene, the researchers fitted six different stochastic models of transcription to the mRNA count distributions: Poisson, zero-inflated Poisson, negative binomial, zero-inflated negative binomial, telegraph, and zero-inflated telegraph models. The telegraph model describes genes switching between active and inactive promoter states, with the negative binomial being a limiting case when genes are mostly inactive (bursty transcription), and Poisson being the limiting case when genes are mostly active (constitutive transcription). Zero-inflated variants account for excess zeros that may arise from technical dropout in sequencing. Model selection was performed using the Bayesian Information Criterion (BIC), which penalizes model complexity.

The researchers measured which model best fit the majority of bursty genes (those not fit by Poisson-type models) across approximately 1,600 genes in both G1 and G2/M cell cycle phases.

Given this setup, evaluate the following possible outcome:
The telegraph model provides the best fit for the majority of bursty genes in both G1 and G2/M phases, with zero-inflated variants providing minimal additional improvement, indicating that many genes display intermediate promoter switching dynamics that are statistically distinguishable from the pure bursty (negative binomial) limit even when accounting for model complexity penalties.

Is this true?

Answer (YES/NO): NO